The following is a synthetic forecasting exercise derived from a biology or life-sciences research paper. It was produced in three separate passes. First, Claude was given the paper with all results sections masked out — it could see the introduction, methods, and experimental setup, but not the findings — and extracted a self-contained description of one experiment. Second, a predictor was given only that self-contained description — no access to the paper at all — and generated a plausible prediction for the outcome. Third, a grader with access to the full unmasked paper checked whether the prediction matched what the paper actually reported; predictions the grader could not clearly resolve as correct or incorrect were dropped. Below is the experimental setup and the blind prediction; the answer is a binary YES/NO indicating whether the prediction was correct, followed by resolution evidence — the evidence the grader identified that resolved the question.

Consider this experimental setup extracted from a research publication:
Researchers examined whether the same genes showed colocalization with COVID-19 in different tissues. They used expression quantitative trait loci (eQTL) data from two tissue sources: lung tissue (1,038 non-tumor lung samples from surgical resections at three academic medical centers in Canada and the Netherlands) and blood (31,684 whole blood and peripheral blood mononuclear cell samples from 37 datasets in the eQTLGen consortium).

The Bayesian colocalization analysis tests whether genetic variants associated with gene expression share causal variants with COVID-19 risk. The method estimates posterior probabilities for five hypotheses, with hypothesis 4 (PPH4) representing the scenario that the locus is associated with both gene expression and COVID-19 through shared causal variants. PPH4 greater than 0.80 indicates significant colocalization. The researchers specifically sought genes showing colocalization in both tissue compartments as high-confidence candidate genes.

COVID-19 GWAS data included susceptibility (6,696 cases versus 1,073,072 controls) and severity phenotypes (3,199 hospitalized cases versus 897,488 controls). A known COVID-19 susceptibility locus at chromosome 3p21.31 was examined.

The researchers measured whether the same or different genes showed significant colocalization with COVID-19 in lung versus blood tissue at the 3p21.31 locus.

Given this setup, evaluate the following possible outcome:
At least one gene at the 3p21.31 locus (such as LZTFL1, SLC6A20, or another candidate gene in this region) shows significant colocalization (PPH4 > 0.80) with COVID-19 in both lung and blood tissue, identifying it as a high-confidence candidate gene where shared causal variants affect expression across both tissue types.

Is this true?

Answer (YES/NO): NO